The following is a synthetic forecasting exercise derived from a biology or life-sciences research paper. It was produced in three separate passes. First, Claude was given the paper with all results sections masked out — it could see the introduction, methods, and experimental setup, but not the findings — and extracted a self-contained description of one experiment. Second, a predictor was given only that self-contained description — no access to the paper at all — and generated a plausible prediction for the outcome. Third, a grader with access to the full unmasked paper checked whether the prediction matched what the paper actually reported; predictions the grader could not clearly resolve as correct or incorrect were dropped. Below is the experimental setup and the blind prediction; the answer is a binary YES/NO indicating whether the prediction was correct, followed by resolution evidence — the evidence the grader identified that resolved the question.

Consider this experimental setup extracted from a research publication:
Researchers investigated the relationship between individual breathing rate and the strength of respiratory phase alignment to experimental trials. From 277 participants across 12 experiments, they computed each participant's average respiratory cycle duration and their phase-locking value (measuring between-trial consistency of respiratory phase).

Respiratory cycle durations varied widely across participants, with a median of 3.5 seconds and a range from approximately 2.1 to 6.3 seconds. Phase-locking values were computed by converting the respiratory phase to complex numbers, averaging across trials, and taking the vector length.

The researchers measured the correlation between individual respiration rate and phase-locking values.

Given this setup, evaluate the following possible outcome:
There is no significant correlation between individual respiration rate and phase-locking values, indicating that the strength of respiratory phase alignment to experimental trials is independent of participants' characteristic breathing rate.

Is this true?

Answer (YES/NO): NO